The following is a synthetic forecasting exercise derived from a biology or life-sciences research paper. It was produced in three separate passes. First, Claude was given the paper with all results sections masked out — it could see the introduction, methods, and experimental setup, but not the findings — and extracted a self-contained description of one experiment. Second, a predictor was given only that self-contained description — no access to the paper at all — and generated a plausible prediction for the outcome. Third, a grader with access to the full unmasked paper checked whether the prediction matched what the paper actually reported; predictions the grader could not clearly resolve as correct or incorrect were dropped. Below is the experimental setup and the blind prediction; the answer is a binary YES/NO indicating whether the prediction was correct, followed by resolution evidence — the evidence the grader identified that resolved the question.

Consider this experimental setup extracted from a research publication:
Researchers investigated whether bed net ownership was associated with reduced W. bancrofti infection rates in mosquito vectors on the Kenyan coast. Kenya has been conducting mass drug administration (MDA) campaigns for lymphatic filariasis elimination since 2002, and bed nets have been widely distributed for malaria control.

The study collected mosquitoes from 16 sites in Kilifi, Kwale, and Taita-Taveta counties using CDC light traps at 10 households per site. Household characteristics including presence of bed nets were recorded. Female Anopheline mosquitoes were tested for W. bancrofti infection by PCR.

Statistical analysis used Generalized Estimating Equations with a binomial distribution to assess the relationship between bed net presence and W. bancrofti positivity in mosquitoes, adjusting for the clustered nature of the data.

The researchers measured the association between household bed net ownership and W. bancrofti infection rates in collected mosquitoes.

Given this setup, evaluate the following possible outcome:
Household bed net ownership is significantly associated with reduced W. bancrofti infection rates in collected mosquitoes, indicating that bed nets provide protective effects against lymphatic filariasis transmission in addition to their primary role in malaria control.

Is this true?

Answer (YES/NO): NO